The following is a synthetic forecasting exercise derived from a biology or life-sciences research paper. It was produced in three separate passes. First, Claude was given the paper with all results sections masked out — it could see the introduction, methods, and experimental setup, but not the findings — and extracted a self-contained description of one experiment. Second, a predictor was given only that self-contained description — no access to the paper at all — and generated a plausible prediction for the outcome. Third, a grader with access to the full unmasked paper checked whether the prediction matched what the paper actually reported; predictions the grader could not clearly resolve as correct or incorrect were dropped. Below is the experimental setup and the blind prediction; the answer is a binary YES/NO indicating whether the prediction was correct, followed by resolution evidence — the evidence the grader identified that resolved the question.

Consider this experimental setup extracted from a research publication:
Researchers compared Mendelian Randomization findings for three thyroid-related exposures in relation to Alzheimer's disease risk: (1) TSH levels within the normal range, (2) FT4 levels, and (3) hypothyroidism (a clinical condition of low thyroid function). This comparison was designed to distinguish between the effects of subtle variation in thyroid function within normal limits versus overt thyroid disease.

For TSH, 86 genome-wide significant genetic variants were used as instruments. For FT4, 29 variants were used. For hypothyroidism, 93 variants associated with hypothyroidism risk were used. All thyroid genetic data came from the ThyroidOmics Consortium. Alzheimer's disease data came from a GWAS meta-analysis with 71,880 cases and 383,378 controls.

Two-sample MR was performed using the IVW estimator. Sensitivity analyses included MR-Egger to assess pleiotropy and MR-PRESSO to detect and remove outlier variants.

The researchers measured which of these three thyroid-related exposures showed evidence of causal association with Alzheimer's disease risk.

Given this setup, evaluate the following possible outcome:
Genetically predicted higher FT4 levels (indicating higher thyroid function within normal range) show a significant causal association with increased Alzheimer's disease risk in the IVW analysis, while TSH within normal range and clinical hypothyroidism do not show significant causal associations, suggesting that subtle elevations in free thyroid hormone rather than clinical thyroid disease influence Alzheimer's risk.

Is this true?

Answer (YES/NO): NO